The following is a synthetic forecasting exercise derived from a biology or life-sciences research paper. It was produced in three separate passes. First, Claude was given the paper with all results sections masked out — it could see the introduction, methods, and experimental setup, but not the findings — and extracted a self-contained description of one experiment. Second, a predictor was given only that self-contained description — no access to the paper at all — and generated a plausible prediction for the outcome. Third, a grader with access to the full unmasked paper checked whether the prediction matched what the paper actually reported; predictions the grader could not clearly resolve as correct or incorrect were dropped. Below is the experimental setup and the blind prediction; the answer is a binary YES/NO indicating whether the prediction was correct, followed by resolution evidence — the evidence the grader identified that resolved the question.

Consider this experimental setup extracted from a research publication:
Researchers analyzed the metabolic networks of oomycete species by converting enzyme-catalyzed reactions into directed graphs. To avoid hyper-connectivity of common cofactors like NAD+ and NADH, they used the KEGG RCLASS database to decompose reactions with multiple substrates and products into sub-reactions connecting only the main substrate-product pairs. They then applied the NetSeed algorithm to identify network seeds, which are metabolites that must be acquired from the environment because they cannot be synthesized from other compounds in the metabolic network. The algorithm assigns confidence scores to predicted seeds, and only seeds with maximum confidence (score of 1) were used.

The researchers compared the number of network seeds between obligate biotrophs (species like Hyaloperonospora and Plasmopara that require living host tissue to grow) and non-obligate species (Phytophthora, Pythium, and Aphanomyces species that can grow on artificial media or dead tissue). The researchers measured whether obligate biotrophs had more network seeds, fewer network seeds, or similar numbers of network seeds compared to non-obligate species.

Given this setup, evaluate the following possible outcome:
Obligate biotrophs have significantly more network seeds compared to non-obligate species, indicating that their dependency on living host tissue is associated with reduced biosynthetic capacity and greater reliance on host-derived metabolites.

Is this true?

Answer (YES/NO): NO